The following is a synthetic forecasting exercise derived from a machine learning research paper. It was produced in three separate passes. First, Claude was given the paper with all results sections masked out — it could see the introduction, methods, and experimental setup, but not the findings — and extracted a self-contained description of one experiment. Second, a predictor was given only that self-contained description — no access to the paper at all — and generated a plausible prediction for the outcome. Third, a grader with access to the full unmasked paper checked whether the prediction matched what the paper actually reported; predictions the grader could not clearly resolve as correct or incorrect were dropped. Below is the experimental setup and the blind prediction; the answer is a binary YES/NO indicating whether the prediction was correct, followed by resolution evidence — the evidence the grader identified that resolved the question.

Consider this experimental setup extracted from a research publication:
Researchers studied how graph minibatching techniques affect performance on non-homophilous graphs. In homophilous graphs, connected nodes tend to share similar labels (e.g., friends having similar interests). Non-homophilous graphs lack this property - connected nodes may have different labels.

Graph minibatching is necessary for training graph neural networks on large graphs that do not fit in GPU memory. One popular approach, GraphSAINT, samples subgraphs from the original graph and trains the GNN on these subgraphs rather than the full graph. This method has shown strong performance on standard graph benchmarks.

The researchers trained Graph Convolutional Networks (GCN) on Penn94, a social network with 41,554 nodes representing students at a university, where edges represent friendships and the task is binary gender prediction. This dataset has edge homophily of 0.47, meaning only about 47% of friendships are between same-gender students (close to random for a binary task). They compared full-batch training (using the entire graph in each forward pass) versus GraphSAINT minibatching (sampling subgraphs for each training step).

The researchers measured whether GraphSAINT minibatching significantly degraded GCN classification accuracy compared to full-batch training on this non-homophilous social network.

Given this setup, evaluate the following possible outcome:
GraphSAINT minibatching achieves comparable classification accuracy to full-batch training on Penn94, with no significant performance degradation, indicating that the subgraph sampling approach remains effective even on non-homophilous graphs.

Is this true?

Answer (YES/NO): NO